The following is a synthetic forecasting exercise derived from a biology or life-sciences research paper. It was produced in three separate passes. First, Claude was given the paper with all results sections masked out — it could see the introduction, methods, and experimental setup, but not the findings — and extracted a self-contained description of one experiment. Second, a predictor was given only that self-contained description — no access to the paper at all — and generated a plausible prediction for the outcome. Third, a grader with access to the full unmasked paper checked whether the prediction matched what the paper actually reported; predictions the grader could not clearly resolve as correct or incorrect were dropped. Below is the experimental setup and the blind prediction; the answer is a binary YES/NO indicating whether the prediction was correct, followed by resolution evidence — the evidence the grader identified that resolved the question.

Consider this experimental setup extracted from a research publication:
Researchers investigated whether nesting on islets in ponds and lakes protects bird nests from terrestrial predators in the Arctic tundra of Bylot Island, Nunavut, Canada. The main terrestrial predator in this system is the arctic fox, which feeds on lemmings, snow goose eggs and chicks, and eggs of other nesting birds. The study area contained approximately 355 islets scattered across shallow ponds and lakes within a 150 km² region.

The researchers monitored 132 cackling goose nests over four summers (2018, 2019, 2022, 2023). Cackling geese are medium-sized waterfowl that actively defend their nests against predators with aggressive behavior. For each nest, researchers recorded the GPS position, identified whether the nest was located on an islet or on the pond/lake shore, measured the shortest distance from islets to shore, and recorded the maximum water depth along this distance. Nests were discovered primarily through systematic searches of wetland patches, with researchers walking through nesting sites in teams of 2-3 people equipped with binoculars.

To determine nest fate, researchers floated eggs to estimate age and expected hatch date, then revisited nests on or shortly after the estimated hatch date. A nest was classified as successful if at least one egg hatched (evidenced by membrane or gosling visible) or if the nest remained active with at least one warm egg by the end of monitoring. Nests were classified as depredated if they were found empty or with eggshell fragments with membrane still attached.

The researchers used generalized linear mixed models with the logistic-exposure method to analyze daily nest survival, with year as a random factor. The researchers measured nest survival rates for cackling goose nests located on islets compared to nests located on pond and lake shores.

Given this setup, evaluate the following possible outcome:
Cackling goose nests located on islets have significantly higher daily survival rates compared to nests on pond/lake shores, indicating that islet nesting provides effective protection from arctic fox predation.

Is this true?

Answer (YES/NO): NO